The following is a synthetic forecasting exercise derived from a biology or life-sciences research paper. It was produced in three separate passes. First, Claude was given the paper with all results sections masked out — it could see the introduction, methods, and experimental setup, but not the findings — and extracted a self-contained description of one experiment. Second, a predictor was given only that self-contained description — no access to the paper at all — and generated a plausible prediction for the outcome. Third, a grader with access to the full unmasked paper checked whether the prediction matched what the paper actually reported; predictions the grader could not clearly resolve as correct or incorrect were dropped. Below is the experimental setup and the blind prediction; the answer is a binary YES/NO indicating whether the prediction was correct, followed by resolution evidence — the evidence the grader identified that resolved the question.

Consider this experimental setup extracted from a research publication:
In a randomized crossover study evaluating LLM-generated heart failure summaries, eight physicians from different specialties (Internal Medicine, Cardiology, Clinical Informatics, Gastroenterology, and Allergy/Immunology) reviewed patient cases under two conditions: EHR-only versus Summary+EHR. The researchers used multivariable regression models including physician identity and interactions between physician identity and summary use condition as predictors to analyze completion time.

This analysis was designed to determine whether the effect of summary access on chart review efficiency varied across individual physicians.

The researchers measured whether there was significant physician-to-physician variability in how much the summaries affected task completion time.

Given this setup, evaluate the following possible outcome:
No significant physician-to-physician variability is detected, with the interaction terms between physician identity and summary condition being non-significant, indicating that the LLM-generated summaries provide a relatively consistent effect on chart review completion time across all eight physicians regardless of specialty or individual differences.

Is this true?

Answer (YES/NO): NO